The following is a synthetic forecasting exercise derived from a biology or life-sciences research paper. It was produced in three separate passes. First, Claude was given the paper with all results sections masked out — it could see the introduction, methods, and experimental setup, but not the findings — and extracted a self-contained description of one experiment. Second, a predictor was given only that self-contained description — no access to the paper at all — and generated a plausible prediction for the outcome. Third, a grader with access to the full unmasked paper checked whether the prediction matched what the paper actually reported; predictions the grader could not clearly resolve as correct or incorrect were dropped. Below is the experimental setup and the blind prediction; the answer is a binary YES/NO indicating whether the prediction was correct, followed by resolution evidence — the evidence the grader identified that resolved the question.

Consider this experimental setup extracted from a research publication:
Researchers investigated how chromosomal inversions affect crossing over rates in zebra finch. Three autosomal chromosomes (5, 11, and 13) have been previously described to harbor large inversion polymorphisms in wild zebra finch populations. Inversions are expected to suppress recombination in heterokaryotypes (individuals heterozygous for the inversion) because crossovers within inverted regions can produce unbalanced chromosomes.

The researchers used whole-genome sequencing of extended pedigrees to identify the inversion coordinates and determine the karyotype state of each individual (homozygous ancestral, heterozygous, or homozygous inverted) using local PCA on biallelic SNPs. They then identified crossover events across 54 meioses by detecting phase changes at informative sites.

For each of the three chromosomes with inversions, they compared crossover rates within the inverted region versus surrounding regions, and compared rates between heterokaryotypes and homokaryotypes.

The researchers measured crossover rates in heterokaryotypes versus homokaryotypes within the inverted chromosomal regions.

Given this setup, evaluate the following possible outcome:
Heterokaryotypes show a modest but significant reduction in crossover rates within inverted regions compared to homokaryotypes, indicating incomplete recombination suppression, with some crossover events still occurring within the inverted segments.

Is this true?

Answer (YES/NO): NO